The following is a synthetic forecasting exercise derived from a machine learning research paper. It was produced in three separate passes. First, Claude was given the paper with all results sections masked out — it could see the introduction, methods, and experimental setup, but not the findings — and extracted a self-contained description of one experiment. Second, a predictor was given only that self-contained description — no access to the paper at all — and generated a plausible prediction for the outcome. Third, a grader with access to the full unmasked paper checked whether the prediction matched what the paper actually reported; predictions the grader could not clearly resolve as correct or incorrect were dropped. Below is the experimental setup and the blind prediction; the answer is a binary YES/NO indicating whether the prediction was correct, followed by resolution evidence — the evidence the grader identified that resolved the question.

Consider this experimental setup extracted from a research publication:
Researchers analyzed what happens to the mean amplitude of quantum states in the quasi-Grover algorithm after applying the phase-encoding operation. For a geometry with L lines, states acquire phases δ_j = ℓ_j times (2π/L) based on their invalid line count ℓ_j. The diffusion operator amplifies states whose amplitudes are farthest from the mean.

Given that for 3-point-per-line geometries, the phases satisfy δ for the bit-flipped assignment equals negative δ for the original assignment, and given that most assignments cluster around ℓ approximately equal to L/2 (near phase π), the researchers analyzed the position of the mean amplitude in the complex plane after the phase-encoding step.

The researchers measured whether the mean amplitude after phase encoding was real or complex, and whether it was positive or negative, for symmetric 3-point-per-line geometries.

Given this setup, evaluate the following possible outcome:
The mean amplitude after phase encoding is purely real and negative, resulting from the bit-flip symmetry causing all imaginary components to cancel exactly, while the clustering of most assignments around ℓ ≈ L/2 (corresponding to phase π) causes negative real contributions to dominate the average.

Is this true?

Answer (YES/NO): YES